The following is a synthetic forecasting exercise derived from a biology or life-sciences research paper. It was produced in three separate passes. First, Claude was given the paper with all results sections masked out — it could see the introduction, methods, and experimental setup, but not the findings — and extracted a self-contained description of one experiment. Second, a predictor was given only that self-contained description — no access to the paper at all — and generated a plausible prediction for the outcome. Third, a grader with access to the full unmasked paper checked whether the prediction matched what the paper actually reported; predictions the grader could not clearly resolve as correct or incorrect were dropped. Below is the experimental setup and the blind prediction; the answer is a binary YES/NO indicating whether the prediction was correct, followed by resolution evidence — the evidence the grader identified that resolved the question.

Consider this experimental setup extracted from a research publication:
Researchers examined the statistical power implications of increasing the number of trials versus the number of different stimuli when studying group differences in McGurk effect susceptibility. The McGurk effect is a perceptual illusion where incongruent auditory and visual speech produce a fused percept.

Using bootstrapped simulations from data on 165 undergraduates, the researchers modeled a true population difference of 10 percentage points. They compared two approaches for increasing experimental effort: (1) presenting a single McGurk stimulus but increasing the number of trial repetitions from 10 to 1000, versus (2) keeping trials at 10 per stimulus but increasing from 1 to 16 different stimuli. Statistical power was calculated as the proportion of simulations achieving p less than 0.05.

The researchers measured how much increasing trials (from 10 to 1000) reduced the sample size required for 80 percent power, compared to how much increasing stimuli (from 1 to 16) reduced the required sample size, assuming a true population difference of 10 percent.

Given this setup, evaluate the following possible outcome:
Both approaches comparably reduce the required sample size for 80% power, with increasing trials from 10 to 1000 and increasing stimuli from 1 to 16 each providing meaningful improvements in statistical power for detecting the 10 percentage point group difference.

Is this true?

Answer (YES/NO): NO